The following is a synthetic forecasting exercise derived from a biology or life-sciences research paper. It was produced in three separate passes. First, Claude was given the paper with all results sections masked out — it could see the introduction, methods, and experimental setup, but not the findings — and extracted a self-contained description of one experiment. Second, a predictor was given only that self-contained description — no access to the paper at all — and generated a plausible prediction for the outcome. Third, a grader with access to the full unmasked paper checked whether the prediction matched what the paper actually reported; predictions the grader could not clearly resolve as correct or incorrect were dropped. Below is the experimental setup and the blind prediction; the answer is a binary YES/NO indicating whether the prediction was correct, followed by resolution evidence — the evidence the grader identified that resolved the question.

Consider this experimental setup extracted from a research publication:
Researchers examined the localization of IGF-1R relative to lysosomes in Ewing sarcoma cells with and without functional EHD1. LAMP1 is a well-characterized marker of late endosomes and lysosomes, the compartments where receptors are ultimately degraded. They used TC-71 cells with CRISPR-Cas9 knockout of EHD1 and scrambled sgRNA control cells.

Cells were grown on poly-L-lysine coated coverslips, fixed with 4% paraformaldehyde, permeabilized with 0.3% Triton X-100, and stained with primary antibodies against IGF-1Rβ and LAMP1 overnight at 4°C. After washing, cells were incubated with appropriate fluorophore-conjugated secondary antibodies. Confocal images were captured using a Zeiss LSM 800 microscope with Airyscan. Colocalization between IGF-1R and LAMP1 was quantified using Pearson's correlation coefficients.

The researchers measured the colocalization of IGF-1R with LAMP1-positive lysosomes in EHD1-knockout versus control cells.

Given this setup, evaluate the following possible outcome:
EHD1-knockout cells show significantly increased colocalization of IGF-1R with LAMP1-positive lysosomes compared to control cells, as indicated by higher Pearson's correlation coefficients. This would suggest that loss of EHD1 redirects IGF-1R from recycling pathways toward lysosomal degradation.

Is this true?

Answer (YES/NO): YES